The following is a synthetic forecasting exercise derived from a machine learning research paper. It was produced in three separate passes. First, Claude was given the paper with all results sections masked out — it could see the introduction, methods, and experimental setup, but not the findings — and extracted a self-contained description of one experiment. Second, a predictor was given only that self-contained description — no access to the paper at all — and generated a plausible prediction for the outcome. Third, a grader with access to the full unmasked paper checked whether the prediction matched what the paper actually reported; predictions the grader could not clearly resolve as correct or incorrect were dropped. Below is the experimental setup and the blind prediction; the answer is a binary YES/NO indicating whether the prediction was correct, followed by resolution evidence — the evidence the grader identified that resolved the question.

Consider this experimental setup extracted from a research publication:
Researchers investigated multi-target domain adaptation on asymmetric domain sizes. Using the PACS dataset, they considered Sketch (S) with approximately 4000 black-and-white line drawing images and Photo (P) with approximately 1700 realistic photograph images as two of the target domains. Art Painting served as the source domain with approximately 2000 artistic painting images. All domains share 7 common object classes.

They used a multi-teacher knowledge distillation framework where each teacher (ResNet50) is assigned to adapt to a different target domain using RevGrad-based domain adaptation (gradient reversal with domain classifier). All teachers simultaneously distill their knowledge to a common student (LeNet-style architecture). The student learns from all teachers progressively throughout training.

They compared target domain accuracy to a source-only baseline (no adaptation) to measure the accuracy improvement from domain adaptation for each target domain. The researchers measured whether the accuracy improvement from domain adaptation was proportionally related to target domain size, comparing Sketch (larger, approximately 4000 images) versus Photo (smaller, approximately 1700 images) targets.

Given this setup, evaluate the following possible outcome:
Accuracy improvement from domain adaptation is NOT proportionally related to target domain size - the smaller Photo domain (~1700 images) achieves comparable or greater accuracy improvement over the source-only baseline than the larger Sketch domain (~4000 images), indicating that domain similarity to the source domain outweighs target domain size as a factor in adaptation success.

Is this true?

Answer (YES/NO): NO